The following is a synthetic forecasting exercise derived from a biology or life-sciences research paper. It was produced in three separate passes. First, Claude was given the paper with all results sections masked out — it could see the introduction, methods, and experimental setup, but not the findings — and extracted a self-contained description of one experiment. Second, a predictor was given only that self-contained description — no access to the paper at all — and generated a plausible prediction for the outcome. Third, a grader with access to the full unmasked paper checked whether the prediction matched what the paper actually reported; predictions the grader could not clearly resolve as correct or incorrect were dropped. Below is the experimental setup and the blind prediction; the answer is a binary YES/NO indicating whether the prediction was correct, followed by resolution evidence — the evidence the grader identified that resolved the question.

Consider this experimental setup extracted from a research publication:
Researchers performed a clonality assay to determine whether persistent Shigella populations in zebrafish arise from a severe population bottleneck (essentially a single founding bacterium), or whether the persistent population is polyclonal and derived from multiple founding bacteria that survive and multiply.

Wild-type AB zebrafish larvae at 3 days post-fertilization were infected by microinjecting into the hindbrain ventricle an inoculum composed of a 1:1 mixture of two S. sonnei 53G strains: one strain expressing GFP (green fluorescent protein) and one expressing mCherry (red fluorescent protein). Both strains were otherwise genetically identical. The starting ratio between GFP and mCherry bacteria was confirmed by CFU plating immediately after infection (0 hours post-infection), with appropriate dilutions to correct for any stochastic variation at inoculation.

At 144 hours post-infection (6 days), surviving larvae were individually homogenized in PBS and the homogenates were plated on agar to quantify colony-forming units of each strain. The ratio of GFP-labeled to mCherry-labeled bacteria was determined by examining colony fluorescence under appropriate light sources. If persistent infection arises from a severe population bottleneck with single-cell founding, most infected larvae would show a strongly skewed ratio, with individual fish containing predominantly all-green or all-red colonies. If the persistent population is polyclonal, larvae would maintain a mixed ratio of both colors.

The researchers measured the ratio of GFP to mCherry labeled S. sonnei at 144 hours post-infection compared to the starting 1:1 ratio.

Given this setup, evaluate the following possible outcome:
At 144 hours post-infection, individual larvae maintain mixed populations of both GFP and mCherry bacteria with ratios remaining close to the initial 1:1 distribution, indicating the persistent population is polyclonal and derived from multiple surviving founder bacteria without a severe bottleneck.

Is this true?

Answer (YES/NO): NO